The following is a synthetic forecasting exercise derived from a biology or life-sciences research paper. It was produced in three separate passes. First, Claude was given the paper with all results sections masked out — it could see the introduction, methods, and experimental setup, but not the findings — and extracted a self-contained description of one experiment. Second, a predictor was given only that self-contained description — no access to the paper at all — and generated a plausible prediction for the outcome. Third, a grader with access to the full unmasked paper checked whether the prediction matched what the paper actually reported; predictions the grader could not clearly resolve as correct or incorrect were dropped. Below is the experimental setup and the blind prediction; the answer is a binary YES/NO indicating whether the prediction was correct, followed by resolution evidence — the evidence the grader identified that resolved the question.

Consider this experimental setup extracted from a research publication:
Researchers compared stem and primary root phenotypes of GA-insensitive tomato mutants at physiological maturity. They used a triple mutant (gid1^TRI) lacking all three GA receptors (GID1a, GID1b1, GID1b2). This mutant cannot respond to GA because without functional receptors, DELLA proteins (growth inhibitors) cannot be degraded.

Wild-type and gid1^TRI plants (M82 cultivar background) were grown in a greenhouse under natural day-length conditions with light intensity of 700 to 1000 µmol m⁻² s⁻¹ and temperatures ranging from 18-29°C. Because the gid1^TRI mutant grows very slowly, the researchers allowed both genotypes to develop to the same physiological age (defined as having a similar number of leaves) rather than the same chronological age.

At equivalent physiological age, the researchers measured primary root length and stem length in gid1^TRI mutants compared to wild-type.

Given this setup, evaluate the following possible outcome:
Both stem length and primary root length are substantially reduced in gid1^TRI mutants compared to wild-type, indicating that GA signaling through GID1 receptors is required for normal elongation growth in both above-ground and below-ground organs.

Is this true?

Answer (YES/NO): NO